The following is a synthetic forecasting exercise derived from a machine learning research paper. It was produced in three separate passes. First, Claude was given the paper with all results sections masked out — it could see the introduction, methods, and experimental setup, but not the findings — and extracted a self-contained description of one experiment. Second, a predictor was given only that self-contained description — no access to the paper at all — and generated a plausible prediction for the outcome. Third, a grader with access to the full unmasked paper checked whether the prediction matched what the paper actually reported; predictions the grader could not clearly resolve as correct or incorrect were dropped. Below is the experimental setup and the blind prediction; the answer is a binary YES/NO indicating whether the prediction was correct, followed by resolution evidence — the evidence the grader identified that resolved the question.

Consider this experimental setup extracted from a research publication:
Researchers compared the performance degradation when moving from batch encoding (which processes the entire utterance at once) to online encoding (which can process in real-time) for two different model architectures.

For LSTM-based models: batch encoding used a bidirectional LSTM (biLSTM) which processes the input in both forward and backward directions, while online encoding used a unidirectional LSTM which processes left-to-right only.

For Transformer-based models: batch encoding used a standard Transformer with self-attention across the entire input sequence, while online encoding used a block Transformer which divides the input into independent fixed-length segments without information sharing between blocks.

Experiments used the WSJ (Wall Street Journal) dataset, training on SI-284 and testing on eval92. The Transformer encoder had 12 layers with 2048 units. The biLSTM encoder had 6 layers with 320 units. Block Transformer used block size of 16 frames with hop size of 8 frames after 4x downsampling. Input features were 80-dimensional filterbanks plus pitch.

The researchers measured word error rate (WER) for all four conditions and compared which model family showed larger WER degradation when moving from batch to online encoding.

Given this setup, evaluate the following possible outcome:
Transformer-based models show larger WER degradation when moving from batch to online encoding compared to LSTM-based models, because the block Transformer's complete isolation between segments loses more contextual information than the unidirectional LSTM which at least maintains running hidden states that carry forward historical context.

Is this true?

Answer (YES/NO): YES